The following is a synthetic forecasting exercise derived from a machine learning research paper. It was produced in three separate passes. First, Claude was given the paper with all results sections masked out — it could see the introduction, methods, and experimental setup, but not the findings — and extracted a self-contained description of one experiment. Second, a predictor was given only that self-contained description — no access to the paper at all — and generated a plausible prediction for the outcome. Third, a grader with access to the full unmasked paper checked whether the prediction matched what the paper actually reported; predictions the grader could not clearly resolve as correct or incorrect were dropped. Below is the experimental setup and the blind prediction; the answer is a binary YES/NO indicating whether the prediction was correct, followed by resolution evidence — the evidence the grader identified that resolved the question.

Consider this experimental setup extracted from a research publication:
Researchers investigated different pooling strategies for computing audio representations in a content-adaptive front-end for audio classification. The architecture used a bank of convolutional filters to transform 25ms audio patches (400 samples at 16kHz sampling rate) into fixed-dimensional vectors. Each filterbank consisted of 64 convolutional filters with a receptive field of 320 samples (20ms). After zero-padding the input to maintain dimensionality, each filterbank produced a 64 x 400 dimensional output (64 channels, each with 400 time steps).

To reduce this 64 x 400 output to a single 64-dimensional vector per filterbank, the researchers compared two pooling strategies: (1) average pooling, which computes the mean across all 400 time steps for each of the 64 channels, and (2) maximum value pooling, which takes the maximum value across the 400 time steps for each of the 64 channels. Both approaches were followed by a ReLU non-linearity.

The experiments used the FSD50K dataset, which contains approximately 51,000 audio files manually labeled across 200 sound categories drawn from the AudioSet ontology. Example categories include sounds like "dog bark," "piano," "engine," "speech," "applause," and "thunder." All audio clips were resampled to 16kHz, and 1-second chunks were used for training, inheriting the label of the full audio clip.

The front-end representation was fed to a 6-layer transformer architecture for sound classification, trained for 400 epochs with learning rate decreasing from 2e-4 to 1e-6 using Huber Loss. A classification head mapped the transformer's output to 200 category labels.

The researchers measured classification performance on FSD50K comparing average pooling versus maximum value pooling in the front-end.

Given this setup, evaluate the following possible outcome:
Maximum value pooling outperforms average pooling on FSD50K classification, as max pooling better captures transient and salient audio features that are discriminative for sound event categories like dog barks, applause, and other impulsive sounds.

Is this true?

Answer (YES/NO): YES